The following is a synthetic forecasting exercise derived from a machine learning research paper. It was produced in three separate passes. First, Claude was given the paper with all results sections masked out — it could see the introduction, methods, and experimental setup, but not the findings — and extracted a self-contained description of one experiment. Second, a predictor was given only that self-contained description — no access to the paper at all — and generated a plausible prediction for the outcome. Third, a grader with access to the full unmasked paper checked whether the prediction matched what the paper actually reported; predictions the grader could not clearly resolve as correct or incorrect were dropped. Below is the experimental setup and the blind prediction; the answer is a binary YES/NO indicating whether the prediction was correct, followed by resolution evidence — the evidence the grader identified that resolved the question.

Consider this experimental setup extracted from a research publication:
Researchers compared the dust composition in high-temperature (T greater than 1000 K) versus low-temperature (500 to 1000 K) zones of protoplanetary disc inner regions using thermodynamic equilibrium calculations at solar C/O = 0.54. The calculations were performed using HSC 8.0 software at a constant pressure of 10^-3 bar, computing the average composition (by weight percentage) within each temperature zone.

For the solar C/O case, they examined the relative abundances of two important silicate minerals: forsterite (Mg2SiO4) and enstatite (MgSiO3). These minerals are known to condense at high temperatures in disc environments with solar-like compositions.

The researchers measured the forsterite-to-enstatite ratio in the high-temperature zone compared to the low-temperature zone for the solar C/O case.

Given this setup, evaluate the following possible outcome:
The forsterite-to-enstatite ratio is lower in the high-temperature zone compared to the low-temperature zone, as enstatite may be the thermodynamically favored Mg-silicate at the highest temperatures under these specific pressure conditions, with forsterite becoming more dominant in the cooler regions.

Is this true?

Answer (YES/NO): YES